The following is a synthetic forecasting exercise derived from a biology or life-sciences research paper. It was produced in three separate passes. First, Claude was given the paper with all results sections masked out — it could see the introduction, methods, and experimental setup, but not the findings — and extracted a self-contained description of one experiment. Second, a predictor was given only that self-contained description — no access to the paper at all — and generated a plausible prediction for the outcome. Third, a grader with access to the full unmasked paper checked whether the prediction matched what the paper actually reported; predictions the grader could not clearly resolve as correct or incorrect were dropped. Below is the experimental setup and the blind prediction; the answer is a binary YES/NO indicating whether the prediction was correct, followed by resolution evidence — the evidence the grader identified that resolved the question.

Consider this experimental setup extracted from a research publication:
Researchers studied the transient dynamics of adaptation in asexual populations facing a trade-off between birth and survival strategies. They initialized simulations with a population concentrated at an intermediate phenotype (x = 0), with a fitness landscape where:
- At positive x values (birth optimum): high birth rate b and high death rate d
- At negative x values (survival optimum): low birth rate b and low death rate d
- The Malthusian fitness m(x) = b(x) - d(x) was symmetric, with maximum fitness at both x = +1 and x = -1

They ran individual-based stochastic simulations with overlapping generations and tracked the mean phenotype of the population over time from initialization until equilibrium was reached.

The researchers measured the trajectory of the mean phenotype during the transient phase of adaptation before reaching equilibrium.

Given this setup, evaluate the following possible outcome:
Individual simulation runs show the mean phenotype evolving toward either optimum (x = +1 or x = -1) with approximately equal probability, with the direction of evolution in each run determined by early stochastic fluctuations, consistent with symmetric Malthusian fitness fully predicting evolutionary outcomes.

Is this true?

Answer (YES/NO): NO